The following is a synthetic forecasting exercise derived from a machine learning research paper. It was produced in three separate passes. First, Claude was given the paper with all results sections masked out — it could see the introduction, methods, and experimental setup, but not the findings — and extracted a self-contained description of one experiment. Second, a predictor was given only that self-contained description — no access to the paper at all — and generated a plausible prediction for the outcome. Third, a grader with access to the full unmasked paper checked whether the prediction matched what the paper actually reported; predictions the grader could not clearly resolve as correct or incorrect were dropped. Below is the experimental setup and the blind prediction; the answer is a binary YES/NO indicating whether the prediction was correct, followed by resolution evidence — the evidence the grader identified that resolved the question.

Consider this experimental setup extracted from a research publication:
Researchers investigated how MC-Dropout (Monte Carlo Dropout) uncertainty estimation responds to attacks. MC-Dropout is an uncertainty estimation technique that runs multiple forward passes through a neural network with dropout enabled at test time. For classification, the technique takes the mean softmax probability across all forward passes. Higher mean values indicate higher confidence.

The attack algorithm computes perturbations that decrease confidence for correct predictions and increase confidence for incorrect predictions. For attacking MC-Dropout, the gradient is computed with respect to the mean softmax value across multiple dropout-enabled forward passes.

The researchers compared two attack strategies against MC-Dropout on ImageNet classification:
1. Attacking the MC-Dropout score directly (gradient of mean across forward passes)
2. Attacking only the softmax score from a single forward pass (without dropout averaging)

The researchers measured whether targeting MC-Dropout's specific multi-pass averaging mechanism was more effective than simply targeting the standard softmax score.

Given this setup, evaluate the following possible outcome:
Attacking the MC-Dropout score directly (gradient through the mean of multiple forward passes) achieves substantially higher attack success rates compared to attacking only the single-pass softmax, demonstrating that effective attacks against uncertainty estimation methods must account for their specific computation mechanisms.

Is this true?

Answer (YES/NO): NO